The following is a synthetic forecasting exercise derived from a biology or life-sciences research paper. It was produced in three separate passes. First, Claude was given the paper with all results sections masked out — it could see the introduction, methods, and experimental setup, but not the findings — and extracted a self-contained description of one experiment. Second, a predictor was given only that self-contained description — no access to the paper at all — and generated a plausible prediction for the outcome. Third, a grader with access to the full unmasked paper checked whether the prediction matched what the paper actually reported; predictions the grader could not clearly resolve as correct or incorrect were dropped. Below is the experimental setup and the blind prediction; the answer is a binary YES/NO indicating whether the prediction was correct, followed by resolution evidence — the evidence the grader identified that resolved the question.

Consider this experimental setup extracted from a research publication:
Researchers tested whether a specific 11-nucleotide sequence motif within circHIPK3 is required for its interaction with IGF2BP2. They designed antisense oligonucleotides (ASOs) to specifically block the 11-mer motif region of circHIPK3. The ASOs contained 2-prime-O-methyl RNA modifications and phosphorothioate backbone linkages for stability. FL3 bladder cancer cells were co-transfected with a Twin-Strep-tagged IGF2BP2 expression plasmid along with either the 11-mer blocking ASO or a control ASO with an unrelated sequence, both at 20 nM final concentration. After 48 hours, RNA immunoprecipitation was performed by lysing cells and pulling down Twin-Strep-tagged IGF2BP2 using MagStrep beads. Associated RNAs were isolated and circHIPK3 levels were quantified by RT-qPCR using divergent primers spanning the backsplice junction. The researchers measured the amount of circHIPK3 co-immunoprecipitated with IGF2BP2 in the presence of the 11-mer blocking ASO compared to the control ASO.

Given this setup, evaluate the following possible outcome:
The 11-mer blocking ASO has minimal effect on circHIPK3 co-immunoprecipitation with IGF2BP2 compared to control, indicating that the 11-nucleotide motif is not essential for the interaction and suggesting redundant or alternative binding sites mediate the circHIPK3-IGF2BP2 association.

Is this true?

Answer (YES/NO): NO